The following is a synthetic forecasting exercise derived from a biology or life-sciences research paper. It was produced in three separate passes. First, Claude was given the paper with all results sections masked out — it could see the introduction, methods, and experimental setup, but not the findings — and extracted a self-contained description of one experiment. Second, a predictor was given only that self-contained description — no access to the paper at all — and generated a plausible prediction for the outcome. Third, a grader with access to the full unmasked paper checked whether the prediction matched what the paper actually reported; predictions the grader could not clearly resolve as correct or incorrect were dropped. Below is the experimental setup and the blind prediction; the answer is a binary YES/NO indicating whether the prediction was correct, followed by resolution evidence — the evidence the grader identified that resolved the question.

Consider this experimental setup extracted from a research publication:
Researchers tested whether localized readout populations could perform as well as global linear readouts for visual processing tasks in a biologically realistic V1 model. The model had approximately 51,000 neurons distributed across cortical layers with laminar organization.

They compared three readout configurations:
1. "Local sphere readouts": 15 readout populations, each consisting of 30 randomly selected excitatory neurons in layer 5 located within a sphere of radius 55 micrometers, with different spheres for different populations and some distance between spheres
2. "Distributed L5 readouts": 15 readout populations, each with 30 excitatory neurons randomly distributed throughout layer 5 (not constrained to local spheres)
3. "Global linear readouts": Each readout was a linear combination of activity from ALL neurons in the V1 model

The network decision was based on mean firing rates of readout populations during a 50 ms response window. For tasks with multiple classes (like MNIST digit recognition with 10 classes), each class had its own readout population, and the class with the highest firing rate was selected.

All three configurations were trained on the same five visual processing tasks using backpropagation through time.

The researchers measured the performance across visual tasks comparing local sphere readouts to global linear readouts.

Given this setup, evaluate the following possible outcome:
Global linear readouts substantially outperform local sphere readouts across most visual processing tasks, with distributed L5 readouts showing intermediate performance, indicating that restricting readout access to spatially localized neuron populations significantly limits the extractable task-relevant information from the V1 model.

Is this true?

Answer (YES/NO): YES